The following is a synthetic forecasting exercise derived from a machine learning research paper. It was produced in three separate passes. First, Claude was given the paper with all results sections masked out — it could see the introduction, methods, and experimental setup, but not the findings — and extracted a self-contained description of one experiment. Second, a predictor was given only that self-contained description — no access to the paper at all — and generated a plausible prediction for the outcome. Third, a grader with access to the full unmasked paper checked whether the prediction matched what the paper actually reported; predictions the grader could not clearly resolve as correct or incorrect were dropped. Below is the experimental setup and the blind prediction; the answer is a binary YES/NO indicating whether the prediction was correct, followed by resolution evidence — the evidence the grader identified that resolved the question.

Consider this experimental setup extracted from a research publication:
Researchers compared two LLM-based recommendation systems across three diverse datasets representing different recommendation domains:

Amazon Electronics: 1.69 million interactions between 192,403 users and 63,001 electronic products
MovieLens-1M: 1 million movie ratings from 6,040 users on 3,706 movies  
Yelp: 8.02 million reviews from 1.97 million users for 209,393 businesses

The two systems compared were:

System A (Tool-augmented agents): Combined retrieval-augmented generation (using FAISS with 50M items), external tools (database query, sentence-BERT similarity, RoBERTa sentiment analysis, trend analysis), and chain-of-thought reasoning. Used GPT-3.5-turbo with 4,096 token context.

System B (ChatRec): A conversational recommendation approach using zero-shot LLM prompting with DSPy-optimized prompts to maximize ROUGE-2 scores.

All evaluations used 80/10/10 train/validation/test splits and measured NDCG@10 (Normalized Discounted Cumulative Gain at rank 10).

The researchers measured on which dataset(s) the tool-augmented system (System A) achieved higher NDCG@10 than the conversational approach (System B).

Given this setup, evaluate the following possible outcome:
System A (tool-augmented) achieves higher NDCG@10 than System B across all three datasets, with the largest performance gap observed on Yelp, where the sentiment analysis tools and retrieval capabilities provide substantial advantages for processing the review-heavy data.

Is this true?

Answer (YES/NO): NO